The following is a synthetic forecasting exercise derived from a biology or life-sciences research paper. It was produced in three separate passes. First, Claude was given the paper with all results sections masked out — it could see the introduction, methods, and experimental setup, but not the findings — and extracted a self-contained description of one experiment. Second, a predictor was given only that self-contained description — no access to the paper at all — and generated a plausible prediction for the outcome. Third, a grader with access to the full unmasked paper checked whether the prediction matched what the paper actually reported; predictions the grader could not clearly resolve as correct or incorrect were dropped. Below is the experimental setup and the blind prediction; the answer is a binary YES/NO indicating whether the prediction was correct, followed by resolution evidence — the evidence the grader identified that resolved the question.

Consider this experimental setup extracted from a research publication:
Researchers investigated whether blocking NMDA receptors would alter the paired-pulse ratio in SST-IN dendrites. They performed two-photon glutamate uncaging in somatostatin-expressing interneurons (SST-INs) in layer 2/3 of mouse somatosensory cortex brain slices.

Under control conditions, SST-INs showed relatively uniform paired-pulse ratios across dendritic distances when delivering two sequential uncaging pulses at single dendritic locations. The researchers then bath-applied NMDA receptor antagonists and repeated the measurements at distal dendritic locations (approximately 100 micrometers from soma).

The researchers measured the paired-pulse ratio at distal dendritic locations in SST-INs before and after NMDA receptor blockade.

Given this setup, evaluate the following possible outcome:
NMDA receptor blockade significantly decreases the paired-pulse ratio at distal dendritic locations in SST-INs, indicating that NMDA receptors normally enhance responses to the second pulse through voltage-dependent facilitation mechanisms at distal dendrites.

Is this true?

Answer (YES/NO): YES